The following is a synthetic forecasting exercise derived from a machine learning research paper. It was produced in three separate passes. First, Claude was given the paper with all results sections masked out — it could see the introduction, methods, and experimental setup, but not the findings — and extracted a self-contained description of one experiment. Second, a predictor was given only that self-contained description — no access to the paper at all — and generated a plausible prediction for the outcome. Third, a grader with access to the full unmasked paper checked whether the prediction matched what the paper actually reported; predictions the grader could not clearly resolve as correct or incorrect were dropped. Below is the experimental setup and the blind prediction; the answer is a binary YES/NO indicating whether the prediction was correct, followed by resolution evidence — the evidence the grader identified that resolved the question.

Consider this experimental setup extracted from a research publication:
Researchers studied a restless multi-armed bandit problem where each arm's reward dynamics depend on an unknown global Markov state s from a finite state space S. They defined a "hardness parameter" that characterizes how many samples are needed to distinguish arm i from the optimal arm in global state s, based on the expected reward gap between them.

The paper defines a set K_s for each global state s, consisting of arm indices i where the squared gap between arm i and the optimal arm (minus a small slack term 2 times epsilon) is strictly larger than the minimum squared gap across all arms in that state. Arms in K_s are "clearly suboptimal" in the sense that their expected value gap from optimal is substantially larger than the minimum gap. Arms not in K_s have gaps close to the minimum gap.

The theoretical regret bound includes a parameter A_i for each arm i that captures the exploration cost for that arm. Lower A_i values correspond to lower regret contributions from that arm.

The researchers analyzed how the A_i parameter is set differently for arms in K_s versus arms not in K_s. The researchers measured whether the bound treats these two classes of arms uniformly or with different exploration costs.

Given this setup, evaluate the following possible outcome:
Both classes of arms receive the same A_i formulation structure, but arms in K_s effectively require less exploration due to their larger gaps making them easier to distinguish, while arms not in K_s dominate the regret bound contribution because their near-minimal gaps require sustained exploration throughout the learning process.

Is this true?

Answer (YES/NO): NO